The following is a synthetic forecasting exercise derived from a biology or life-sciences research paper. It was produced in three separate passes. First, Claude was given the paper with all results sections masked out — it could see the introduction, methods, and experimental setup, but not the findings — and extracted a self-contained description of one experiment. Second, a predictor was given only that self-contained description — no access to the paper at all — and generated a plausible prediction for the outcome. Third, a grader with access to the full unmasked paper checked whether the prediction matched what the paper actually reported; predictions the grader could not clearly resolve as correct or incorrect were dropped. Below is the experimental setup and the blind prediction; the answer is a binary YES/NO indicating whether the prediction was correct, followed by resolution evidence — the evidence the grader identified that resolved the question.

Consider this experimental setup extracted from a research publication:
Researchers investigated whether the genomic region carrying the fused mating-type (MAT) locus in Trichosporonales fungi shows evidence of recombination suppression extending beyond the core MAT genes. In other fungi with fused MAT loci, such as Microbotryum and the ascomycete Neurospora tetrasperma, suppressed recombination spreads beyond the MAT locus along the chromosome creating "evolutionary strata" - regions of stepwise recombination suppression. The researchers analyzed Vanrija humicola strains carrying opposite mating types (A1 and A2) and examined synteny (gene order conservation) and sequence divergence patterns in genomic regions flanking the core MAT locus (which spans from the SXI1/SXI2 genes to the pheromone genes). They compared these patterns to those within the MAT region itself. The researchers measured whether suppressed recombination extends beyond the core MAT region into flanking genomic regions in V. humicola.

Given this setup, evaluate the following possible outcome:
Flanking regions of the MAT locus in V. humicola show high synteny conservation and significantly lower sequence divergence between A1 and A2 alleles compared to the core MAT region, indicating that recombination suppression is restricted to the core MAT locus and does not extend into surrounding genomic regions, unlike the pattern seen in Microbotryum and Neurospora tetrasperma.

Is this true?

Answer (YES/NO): YES